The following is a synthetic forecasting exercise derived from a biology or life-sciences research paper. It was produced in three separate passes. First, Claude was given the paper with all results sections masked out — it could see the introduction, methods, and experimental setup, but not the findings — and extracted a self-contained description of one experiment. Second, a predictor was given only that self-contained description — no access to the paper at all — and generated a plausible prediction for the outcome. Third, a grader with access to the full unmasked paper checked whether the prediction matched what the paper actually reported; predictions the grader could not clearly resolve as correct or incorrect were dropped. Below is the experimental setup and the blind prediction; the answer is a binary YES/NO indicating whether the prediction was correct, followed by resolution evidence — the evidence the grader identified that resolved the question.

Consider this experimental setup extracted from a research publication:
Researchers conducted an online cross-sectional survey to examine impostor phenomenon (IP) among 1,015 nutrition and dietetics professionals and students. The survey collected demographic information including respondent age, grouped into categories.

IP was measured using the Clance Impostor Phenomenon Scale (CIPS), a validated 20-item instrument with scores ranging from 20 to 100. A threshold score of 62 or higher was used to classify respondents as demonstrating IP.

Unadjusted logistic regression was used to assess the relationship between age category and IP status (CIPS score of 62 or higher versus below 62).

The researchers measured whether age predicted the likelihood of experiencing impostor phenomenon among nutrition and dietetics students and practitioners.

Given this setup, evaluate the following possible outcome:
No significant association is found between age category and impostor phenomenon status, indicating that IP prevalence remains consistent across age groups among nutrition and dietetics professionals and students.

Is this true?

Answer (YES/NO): NO